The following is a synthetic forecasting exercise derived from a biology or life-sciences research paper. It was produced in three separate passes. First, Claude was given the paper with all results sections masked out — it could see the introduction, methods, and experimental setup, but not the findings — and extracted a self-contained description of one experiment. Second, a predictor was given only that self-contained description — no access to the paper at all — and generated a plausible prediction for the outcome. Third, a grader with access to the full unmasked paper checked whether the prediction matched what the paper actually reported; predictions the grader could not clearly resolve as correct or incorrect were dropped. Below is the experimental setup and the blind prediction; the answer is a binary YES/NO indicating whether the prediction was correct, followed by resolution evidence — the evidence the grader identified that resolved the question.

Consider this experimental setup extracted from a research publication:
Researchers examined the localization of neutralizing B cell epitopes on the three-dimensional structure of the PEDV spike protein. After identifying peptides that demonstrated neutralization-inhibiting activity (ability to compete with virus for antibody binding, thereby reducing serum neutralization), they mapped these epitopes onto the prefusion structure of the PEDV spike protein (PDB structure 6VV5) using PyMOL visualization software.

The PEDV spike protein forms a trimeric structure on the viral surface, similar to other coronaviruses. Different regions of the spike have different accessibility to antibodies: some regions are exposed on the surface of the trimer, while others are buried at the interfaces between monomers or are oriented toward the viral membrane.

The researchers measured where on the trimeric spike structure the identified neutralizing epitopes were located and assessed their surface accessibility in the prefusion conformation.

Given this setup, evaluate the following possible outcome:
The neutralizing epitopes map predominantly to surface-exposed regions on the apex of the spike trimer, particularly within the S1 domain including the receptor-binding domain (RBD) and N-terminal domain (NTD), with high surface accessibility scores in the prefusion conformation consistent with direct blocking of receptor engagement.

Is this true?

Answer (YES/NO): NO